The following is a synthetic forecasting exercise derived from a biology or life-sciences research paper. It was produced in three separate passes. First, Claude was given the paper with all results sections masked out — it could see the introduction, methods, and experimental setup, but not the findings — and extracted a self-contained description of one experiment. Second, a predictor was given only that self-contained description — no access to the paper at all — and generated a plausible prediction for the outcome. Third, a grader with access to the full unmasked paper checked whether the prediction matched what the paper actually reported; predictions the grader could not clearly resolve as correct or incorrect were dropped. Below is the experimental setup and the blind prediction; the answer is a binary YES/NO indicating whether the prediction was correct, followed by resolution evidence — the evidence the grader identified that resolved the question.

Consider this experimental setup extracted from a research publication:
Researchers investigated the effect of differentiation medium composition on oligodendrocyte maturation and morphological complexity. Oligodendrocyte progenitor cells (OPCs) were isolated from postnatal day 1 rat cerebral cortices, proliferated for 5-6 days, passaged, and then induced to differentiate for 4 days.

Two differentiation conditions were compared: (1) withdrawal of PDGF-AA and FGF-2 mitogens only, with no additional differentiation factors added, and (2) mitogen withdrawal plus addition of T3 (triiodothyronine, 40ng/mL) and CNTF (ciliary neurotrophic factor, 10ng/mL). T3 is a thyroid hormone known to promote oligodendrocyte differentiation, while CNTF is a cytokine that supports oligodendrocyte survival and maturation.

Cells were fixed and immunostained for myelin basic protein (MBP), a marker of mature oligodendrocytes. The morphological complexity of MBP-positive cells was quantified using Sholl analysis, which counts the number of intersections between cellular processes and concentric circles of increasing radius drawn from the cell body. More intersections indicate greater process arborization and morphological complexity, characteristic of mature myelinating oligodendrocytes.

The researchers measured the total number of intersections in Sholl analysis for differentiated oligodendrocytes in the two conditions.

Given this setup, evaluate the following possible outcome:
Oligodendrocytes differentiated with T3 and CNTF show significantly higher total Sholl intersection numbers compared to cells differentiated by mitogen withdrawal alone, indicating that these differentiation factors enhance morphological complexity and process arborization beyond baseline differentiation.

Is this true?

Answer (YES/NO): NO